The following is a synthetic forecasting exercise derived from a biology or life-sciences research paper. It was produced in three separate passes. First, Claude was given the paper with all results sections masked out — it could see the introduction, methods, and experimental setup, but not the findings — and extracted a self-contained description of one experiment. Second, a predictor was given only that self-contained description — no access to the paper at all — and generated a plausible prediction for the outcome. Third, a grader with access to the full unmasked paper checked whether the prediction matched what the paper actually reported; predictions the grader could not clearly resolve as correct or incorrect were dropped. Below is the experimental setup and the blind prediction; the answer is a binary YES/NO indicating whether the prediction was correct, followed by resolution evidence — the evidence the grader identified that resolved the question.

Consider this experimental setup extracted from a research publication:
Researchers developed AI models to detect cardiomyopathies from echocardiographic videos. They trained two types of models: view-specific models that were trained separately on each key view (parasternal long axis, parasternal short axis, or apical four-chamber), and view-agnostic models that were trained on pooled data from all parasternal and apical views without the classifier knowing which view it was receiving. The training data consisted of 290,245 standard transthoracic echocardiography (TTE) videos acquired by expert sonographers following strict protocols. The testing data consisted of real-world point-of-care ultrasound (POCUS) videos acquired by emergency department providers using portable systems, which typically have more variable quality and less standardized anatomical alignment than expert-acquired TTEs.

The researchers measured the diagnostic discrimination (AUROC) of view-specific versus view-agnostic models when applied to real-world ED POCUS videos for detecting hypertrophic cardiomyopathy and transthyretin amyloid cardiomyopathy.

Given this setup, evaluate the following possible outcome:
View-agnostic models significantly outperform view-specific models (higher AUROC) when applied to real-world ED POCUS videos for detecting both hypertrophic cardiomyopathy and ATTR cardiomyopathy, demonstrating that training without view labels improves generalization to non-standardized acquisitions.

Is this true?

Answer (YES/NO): NO